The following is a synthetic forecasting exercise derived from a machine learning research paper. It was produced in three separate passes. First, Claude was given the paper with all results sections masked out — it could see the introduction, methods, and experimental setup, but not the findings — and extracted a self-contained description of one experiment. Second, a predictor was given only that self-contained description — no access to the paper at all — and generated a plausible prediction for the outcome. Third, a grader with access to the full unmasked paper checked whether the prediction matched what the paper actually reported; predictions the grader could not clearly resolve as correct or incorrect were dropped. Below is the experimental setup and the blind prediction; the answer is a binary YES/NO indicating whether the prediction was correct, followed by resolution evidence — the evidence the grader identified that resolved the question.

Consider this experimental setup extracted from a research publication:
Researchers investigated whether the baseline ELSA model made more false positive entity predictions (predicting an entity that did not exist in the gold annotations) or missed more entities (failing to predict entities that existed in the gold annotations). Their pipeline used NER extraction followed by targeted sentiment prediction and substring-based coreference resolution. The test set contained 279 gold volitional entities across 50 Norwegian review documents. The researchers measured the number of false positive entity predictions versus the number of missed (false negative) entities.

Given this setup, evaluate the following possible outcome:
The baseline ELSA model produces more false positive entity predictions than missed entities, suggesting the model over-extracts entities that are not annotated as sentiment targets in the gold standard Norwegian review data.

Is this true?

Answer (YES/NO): YES